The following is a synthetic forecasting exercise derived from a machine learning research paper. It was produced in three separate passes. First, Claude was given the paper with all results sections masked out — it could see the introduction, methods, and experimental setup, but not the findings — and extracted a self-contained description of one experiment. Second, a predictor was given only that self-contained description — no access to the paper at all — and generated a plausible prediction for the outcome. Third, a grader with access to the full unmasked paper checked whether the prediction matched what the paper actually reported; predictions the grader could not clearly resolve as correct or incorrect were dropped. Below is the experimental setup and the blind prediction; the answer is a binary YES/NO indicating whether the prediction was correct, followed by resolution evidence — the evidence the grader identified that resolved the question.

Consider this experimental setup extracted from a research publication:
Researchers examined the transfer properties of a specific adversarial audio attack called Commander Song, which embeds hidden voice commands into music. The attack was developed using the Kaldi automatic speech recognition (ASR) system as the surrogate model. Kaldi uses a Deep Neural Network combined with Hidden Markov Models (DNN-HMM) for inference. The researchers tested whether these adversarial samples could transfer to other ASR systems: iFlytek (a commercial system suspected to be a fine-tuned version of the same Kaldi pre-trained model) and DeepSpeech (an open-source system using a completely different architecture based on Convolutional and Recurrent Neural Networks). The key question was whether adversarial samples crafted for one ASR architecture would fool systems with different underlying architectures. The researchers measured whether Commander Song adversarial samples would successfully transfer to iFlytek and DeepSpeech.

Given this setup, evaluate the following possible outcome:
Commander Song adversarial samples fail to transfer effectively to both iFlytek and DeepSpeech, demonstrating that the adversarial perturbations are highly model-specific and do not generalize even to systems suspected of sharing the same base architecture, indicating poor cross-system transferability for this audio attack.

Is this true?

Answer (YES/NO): NO